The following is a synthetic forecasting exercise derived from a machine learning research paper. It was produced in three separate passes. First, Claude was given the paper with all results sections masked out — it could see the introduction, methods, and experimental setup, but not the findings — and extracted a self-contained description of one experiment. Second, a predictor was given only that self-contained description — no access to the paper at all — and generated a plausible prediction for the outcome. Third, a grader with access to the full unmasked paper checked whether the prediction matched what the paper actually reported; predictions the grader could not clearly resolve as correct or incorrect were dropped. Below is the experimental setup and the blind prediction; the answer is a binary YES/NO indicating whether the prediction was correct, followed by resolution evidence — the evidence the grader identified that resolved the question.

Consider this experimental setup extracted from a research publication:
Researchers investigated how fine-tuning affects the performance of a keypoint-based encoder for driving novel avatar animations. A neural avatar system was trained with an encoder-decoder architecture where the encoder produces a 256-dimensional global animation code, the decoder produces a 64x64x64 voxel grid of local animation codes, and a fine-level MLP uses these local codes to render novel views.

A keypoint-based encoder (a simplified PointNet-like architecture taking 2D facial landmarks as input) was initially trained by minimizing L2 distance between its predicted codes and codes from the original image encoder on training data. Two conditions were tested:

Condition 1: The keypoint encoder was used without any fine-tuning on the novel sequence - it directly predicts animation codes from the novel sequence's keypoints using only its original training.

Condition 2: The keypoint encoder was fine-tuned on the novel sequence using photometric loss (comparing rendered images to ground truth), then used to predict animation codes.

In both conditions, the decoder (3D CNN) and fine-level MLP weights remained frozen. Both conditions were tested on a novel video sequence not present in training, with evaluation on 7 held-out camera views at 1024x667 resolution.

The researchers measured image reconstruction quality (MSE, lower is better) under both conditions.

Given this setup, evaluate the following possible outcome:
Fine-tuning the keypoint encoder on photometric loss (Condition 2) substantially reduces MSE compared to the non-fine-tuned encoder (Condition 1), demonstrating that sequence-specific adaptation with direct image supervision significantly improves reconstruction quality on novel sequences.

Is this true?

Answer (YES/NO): YES